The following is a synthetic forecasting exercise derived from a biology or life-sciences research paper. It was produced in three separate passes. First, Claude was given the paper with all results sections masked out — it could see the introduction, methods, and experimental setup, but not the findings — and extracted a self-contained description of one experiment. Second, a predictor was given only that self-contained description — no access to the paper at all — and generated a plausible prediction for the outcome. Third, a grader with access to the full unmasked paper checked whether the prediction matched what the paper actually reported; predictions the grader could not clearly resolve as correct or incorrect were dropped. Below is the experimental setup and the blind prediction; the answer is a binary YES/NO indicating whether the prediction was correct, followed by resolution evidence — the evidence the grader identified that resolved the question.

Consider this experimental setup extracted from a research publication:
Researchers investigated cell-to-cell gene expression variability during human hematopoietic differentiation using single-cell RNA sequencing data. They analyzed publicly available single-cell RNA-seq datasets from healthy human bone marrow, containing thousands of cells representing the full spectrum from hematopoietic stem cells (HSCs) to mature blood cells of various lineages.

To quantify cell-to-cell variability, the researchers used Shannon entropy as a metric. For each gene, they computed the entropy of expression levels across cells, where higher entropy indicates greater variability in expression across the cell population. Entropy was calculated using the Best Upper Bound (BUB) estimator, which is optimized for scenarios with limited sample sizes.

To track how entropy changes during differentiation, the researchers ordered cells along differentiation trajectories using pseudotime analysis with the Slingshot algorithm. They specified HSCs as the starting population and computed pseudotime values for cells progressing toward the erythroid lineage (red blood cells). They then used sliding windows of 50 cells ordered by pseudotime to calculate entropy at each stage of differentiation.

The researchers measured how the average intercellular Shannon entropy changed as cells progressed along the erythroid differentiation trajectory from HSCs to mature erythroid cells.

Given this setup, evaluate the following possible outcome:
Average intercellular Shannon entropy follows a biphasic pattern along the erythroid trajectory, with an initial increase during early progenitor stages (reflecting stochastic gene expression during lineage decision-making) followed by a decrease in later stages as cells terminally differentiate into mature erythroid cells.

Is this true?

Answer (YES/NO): YES